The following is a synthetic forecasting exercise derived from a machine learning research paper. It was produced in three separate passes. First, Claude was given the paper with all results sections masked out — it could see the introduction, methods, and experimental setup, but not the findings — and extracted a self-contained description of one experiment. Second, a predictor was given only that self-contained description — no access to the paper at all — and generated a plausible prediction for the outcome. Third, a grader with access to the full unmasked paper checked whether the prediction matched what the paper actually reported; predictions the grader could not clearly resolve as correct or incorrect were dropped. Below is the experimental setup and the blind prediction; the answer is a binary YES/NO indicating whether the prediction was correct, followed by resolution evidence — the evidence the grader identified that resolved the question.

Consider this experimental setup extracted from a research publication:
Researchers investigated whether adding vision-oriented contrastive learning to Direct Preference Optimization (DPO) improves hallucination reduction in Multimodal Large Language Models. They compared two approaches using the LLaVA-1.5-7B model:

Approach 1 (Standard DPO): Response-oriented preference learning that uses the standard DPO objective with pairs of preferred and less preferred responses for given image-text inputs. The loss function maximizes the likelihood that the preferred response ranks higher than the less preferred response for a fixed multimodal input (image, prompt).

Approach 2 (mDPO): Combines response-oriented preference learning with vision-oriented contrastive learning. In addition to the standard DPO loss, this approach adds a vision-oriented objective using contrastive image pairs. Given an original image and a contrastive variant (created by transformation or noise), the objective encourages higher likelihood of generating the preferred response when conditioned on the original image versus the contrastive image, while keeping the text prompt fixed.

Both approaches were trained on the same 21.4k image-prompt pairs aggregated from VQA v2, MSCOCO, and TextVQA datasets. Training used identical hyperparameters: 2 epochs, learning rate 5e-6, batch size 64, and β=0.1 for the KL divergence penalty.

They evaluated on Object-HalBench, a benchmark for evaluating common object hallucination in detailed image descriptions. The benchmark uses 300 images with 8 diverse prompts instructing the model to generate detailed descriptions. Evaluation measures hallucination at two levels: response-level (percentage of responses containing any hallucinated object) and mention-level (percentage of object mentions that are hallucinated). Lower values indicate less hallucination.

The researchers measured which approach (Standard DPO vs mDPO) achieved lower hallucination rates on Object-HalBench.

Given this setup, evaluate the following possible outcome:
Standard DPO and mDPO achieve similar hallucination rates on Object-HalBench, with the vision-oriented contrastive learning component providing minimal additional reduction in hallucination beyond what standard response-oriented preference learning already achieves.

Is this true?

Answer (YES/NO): NO